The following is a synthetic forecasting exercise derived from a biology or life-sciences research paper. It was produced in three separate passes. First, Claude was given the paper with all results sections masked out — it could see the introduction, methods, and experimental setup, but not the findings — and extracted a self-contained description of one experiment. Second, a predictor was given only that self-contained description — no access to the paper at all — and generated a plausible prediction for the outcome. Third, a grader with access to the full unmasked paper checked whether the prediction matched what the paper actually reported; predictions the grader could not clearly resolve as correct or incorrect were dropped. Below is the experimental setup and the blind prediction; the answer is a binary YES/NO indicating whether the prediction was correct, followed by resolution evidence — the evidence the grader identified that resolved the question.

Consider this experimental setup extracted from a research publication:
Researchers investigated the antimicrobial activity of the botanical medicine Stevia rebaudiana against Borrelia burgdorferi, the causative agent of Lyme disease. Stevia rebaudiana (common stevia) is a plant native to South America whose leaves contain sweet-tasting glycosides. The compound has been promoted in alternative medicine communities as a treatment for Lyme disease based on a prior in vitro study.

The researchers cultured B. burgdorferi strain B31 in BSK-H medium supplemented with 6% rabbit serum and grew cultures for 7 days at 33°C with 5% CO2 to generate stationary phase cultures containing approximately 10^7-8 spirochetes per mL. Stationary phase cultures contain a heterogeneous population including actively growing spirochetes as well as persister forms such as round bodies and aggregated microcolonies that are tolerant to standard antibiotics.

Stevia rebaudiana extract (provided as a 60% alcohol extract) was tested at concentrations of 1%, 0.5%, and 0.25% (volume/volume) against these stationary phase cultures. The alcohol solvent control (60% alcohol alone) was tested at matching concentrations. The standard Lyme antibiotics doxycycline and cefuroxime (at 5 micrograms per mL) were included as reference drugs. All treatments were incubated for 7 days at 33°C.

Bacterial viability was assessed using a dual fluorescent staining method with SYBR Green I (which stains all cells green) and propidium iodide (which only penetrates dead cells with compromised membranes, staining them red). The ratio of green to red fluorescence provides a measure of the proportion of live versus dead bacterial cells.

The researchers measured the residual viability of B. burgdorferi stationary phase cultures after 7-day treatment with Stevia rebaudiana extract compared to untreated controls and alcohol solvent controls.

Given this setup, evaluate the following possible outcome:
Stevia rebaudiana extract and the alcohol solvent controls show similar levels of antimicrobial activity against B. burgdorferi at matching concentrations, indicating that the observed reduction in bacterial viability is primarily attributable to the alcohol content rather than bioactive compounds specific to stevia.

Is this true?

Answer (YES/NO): YES